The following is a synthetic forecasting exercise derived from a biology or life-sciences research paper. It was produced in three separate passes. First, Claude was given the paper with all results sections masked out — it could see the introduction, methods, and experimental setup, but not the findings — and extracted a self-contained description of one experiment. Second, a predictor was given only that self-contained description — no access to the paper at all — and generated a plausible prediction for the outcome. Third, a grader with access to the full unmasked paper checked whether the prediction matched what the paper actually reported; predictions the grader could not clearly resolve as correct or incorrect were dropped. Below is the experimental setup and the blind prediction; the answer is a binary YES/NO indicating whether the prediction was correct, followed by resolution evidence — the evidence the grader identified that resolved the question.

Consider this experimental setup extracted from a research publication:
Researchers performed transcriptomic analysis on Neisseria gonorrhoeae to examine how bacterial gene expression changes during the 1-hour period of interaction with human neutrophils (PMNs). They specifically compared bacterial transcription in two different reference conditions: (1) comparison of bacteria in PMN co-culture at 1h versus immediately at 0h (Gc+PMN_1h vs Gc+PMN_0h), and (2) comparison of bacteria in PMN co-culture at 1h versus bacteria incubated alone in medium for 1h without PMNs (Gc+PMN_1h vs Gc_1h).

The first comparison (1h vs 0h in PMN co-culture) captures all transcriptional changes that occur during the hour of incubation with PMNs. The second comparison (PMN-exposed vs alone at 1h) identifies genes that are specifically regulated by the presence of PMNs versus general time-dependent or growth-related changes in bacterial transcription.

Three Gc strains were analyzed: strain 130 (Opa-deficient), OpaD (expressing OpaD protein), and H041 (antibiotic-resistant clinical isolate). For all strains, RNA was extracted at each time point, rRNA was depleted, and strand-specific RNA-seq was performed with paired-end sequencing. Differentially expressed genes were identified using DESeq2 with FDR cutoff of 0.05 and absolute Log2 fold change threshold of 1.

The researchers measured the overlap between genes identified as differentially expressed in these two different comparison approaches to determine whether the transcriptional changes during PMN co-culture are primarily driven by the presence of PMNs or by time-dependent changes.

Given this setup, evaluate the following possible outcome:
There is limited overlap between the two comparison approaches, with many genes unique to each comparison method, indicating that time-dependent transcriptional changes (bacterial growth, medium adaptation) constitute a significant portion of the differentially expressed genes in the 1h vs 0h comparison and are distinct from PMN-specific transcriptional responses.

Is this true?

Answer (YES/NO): YES